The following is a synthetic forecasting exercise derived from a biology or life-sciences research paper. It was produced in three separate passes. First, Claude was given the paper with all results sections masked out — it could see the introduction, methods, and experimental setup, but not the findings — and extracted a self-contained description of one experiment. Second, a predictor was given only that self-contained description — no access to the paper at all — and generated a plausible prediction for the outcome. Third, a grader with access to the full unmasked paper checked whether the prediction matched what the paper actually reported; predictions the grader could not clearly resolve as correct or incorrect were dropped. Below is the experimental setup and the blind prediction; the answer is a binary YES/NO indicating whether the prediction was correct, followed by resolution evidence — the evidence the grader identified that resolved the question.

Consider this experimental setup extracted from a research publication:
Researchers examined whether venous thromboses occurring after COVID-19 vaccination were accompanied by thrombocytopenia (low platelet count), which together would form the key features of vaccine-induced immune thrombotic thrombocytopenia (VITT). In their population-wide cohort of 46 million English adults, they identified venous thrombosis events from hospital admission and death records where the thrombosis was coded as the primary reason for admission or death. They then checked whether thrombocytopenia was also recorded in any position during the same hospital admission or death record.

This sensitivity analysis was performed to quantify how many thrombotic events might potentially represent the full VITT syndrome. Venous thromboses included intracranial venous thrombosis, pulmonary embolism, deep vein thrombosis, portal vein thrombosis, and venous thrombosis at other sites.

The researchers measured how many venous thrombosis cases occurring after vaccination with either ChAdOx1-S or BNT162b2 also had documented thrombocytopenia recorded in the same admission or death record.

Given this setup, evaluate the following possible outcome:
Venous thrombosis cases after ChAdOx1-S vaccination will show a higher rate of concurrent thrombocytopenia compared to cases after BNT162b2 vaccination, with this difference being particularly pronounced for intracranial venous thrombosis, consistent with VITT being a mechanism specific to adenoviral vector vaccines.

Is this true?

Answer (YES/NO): YES